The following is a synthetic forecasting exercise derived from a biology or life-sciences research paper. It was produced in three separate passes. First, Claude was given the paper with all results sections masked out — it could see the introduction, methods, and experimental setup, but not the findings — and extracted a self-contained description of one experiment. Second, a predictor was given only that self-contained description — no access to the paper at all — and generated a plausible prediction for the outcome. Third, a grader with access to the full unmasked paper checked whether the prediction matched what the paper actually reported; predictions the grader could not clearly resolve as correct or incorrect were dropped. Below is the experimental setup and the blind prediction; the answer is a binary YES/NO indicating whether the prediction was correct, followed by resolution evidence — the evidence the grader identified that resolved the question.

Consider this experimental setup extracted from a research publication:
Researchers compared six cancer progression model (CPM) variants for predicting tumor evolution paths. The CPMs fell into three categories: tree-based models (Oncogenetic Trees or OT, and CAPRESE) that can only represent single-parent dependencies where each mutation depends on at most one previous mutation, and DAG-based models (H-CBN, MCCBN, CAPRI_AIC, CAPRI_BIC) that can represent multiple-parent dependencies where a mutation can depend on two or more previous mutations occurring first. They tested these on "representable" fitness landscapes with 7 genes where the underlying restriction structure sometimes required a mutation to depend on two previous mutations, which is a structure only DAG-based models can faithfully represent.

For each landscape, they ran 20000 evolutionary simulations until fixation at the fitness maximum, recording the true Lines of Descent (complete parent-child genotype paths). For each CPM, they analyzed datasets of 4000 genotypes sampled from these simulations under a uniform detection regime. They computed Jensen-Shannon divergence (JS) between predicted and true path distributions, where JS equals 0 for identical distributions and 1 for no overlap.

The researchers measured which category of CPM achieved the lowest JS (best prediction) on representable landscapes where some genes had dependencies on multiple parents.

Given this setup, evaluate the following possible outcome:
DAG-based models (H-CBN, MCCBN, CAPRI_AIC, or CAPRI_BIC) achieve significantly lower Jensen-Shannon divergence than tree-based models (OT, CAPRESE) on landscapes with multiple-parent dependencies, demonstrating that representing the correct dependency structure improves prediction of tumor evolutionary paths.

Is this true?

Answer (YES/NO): NO